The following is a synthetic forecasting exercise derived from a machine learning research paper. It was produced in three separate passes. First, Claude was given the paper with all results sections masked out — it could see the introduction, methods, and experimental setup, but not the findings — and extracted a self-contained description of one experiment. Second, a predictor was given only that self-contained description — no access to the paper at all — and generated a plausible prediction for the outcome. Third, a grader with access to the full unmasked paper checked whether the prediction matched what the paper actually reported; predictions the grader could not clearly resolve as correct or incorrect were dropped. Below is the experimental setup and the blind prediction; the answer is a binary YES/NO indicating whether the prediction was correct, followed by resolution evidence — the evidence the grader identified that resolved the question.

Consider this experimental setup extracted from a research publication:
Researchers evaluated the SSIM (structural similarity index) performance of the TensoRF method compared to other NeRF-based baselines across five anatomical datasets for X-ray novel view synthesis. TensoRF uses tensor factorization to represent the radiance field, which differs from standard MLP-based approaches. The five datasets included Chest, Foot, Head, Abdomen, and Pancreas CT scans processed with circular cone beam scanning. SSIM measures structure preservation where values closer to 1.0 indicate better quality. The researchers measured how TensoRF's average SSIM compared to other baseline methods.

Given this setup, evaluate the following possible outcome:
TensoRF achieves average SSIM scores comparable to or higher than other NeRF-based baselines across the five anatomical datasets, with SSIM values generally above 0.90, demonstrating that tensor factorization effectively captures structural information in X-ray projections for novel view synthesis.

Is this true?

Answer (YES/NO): NO